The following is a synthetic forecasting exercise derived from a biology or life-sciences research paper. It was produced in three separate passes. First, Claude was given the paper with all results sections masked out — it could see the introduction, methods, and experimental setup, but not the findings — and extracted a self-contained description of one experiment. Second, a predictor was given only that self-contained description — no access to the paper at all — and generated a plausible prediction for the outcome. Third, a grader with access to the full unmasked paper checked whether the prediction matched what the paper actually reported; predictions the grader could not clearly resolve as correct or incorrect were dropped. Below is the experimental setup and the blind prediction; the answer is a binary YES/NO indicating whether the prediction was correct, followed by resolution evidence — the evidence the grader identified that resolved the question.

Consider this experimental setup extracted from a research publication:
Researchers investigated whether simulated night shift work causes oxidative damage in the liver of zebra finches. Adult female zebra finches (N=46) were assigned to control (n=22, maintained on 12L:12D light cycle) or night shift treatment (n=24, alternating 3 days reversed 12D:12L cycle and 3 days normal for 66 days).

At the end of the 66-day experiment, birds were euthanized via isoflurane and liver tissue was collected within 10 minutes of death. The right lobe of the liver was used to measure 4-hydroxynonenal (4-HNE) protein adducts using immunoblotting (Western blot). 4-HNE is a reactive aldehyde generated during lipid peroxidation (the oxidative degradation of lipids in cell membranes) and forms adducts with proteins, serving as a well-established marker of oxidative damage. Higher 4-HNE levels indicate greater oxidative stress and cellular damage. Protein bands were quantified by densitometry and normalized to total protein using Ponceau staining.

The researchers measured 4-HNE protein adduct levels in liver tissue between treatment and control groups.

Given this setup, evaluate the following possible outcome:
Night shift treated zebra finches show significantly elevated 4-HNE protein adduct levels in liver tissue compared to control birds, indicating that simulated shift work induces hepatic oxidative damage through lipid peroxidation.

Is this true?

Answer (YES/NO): NO